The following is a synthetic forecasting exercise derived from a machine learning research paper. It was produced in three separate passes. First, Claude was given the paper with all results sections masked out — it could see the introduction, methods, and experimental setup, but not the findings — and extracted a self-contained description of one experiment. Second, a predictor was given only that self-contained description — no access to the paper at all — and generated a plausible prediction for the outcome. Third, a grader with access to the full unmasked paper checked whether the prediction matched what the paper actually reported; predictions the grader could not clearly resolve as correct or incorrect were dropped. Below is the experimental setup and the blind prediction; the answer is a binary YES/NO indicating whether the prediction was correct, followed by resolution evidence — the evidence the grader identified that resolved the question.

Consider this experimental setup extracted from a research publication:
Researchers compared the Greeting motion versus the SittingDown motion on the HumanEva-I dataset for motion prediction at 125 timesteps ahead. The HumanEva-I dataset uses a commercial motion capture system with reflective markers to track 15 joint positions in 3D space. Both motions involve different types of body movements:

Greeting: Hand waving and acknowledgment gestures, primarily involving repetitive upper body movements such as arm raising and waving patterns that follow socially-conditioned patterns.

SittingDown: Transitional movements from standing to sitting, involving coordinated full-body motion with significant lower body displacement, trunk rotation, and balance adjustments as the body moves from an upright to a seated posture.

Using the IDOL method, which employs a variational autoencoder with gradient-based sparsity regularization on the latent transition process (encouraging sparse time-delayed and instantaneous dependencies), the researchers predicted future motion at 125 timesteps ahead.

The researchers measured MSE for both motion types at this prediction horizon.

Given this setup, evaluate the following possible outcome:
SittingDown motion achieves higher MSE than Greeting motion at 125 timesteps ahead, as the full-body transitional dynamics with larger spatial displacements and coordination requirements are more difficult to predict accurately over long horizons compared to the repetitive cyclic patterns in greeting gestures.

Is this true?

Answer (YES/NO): YES